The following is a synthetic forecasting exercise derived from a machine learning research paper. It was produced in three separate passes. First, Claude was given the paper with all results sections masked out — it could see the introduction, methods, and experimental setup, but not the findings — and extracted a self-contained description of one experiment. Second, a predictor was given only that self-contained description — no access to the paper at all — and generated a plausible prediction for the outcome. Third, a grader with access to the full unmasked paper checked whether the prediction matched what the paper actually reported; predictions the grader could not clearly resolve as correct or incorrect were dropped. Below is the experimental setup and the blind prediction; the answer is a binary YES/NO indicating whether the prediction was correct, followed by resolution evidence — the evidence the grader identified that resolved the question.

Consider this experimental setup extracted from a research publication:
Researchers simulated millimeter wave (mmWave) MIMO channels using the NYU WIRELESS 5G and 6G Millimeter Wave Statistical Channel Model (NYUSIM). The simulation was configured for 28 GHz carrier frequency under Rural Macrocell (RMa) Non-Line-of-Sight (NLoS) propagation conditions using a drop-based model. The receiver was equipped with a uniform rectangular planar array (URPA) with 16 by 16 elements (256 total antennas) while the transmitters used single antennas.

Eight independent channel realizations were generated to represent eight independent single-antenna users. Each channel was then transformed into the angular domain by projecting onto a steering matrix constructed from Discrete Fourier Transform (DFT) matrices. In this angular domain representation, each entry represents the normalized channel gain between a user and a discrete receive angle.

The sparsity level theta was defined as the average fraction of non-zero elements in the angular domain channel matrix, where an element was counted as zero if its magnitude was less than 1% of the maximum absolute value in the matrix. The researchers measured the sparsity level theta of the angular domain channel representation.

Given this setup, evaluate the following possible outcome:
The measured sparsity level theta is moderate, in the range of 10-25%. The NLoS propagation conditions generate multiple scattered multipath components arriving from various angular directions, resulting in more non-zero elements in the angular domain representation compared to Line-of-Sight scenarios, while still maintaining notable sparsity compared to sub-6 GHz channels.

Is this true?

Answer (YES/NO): NO